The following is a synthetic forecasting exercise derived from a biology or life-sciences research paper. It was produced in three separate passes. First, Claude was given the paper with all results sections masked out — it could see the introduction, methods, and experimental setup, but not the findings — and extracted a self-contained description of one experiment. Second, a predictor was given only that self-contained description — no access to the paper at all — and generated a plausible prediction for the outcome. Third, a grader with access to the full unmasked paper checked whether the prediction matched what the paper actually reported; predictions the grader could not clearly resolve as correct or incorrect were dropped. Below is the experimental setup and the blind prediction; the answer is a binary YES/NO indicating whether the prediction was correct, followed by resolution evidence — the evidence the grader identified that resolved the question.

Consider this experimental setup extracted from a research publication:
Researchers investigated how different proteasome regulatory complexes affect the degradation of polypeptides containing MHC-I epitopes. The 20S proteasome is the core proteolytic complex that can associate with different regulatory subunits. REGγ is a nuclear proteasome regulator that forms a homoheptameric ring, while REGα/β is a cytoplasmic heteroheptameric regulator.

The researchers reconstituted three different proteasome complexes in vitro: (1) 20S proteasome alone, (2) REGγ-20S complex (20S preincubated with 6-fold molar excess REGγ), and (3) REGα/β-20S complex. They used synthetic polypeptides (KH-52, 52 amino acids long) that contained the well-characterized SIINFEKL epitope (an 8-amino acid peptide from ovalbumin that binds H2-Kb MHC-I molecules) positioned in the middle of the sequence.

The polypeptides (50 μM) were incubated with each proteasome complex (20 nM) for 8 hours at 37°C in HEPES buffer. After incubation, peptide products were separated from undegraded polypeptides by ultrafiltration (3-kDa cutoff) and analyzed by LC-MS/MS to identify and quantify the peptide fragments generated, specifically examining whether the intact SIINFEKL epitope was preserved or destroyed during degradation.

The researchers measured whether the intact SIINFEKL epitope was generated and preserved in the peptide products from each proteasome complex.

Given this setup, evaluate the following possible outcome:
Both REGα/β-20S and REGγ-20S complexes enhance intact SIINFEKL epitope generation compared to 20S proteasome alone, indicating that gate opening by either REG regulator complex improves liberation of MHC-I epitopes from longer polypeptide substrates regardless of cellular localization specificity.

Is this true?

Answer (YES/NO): NO